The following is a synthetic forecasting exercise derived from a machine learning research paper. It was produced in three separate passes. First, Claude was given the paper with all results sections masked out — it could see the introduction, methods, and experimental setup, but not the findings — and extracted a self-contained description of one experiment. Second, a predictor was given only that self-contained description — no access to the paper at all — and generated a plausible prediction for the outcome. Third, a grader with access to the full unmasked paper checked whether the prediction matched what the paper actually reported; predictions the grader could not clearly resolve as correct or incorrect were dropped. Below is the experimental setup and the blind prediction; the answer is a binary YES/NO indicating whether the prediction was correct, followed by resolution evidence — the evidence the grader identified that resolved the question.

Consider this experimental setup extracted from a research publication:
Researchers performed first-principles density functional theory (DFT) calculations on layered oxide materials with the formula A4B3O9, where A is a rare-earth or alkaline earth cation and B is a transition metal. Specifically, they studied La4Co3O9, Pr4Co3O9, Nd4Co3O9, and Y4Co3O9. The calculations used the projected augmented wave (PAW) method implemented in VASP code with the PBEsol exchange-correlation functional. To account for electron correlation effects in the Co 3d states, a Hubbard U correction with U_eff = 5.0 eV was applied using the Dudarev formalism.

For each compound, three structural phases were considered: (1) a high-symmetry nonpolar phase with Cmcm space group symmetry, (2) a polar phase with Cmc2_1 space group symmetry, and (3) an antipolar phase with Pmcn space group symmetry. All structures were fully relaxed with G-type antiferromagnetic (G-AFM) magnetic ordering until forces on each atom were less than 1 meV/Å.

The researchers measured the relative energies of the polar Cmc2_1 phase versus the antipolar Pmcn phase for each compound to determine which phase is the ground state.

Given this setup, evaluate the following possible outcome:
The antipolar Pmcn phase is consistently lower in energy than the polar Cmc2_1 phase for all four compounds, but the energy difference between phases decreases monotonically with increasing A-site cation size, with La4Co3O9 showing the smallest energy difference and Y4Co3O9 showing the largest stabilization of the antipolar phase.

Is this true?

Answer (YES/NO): NO